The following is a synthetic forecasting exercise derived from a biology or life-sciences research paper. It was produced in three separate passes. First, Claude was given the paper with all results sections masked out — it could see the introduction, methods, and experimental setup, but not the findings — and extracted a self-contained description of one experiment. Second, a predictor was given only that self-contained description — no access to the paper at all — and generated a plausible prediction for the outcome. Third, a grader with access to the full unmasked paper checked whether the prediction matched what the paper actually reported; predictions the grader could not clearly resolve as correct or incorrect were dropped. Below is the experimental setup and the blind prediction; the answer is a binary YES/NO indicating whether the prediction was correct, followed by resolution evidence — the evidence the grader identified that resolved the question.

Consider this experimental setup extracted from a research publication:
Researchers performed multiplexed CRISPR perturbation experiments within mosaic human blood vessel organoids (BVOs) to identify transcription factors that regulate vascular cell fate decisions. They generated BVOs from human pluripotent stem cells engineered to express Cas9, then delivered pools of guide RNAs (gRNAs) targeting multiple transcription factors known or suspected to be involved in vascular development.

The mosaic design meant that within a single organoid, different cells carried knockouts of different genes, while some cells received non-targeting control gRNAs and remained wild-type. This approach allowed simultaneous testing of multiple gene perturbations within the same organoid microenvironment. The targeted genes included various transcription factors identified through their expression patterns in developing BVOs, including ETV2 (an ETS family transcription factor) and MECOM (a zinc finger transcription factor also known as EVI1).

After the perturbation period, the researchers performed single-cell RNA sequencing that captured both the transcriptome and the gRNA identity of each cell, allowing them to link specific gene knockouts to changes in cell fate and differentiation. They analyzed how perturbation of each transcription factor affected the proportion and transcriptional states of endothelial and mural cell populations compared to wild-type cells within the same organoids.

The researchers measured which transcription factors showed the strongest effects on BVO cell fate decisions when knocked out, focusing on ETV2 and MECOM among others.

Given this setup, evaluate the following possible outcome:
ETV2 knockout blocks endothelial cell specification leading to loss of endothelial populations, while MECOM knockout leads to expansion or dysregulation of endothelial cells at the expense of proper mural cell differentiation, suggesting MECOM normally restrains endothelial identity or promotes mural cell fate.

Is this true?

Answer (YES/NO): NO